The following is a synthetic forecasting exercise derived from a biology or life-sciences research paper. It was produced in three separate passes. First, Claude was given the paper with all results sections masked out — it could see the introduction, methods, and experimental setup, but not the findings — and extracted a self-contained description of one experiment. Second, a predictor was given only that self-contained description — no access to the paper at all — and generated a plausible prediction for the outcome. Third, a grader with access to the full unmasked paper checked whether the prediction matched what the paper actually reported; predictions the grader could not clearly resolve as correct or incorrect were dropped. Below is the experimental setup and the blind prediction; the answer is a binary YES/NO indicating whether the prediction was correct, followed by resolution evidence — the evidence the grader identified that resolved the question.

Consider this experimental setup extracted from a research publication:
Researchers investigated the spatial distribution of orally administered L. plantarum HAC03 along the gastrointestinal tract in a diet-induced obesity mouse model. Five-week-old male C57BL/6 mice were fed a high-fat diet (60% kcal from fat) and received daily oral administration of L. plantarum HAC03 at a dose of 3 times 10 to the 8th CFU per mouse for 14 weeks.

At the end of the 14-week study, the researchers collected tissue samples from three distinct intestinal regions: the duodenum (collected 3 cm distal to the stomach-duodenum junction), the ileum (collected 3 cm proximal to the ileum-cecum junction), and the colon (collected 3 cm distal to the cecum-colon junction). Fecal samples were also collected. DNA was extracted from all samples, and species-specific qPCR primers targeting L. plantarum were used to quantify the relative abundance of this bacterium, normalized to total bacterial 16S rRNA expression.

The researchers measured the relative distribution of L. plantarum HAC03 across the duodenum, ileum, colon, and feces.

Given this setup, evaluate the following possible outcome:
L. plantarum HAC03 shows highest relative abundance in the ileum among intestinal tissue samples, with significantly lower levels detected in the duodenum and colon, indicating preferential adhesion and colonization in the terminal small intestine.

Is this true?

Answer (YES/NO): NO